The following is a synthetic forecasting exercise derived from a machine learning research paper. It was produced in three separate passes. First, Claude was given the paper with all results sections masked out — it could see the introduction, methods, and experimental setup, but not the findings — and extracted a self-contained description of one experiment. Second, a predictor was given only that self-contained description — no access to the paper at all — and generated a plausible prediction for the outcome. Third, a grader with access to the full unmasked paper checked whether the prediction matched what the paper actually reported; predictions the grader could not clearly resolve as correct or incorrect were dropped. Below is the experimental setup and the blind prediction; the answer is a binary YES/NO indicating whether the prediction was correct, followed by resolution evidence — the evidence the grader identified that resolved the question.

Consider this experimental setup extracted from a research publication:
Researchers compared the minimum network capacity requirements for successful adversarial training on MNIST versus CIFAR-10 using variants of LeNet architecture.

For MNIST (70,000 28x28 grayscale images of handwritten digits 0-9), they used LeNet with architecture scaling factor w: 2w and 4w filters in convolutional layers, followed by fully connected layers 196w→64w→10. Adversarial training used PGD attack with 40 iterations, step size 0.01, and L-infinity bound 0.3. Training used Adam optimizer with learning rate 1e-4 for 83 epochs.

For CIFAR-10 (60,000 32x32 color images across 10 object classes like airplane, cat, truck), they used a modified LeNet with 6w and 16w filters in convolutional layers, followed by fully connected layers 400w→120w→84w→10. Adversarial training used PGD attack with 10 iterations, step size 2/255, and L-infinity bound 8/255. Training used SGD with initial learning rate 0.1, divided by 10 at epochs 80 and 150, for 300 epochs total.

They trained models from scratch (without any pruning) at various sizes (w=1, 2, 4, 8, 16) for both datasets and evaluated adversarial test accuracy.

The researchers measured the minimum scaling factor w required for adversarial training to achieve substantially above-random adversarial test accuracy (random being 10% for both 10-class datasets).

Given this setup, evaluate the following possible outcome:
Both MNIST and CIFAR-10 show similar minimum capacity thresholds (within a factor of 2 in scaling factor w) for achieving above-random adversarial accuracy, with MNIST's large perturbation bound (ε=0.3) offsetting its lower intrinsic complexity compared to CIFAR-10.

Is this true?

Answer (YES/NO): YES